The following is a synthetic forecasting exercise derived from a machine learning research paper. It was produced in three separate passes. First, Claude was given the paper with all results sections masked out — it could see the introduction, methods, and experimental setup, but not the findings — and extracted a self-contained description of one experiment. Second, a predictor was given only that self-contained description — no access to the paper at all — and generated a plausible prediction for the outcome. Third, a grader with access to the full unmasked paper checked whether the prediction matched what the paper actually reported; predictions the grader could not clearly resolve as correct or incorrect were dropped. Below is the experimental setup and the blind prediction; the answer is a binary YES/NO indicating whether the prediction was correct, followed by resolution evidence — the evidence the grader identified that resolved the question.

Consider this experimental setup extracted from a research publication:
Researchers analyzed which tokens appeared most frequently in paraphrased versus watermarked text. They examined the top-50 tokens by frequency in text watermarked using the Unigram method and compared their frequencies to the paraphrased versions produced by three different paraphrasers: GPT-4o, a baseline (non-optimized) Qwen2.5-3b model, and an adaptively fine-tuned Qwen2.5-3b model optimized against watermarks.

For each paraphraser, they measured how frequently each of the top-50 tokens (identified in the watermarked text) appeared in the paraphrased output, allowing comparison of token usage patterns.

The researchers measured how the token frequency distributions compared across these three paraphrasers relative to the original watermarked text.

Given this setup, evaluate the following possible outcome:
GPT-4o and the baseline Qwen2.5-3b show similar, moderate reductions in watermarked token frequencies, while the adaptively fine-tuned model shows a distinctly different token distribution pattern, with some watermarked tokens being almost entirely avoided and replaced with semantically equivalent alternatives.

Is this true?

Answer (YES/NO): NO